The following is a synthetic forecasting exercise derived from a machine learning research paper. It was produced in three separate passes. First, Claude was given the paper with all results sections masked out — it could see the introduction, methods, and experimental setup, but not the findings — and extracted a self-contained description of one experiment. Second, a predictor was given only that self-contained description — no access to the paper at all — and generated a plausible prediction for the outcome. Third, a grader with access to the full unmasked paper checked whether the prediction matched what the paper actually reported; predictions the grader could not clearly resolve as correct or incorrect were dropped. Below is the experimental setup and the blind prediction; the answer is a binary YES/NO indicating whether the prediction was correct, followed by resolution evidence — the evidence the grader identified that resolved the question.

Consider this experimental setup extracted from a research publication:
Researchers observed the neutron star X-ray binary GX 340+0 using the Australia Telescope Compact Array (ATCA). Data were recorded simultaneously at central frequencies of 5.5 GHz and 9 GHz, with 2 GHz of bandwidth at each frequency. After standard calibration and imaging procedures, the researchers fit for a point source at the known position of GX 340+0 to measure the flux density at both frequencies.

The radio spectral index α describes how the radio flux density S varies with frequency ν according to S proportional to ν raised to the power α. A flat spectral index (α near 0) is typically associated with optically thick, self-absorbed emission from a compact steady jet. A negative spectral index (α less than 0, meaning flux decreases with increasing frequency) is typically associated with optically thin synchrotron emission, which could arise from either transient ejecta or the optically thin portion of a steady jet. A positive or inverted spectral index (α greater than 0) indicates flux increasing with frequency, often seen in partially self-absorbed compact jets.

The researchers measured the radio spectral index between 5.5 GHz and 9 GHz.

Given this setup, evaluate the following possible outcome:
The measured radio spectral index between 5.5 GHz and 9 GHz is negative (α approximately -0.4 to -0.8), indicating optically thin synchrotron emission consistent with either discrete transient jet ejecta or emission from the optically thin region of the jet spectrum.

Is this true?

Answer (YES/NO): NO